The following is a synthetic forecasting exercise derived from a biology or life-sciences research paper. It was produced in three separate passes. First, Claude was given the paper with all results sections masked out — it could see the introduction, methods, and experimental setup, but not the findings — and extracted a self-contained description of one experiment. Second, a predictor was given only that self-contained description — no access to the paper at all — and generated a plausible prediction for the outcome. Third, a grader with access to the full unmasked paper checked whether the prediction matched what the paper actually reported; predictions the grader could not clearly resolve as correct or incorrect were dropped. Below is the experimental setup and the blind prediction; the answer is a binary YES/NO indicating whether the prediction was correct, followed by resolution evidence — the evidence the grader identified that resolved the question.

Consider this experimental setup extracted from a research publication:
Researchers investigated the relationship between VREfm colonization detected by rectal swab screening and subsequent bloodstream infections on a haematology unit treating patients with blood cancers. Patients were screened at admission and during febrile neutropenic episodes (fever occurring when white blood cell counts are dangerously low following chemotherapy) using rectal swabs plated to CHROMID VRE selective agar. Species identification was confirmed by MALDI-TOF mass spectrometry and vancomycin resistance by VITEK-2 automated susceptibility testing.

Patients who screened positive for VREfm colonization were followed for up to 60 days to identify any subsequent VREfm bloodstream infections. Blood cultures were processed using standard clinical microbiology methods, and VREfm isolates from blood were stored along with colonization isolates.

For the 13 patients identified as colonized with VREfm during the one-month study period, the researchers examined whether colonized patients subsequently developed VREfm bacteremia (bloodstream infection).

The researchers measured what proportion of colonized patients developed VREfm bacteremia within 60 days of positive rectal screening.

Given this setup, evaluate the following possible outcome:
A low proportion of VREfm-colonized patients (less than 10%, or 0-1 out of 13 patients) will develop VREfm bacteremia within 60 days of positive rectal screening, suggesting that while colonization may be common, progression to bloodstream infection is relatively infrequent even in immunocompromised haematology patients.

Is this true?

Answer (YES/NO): NO